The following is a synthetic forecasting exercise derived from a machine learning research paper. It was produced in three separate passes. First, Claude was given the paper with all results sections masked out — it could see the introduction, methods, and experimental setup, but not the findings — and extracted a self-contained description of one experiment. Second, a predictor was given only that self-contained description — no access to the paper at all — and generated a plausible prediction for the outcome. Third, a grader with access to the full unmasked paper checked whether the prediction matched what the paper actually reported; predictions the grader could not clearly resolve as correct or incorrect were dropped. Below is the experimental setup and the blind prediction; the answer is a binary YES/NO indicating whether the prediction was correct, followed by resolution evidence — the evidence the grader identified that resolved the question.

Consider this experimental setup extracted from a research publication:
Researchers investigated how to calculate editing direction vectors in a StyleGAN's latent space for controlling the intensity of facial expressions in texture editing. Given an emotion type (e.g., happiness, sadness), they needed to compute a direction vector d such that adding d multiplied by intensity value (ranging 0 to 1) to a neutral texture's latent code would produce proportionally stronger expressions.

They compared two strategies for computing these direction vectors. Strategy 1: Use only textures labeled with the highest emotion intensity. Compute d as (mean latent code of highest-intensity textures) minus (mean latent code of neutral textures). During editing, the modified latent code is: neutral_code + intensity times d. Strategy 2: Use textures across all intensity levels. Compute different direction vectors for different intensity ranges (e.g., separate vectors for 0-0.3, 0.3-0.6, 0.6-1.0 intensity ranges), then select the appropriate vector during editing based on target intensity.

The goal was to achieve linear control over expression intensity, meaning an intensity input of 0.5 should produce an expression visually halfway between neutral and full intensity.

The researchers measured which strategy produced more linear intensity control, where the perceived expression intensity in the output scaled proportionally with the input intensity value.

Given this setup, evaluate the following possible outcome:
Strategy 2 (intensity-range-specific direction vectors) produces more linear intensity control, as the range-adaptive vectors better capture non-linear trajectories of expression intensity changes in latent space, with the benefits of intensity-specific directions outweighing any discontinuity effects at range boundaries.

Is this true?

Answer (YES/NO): NO